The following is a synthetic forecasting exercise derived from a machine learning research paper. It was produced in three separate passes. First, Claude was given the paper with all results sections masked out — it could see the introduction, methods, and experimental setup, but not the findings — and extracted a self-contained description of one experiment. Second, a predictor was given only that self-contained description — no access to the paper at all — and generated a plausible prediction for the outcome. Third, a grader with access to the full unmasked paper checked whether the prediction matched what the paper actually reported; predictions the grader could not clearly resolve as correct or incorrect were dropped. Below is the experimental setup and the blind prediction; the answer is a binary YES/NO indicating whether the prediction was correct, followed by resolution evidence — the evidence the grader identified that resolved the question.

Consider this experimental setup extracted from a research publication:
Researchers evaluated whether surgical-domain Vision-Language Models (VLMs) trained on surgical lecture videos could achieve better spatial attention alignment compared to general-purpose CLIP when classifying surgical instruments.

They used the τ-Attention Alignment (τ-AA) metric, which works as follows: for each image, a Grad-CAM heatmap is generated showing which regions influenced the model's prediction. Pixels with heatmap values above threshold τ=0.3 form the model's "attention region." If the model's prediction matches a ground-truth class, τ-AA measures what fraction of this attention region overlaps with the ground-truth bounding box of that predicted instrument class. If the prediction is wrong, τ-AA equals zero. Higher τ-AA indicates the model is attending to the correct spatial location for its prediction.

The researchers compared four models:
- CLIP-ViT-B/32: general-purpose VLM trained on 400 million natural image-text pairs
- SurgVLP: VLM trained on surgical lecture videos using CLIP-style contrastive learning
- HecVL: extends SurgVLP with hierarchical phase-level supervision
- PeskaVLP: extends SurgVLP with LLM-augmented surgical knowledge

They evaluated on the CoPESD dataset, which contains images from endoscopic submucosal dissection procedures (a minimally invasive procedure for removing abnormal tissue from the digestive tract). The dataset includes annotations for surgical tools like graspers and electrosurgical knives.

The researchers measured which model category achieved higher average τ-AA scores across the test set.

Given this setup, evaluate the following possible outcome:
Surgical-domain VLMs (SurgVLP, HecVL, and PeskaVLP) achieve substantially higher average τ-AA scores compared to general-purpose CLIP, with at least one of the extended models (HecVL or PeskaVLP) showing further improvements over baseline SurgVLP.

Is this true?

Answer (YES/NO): NO